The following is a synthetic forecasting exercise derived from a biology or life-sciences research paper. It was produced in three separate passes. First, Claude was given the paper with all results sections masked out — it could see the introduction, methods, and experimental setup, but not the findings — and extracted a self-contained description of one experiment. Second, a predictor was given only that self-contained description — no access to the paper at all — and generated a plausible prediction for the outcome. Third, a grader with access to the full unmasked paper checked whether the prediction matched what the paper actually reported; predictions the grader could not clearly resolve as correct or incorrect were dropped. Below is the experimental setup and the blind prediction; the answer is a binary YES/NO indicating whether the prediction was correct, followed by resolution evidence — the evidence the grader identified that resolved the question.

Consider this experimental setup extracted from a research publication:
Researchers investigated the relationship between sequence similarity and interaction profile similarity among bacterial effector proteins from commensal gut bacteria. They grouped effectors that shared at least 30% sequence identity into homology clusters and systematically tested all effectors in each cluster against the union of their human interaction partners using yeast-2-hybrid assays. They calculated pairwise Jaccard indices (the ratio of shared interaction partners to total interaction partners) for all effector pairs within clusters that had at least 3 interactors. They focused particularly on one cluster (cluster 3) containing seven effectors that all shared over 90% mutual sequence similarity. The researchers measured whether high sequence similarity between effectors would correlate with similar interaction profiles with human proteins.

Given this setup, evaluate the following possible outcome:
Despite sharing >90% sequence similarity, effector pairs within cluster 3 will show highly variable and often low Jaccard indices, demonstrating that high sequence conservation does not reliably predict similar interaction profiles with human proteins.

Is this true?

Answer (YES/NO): YES